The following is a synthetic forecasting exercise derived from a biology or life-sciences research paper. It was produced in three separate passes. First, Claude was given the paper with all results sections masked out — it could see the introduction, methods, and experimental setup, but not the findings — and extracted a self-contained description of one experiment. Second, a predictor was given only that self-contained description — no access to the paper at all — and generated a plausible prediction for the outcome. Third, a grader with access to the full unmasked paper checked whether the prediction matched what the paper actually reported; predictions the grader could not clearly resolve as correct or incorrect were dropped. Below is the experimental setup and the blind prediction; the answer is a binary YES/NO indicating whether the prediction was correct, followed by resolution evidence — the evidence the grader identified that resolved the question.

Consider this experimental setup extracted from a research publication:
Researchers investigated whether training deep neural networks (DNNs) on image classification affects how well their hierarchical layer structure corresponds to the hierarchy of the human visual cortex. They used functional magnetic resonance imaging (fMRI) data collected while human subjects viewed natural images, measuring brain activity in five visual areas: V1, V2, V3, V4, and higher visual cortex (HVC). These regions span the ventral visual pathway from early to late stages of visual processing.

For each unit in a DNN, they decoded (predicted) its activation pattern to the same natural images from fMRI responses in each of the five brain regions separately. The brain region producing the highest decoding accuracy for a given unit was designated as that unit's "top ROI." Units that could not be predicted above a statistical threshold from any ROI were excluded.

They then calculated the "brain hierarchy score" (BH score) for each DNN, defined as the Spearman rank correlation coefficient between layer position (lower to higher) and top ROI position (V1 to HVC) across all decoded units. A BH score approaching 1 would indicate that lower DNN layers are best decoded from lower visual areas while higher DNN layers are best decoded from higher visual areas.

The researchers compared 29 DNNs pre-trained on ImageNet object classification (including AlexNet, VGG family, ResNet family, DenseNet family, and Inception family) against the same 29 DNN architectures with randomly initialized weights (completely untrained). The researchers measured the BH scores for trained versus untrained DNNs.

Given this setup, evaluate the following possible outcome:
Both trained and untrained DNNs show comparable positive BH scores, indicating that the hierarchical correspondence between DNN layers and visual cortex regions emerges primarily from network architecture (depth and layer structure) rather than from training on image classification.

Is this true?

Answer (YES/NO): NO